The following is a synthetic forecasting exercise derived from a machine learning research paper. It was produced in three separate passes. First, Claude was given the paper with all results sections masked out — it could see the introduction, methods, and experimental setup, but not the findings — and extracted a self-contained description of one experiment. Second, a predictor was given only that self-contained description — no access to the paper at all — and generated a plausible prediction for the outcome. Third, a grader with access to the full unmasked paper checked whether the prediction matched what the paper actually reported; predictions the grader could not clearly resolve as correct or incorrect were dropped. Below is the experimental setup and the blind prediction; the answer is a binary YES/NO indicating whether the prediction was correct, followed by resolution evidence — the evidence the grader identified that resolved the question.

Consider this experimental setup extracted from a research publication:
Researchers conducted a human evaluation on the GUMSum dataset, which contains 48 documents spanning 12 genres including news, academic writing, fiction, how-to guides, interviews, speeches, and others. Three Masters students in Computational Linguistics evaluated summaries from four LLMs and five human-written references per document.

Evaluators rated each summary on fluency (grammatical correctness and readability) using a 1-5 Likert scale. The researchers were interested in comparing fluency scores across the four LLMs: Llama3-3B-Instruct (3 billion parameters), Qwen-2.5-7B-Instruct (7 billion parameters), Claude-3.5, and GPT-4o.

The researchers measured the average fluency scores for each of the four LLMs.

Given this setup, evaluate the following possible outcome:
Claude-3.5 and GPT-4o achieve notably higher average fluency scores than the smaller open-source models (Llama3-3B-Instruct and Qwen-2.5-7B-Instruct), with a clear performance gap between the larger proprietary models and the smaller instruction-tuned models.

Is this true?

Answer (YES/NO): NO